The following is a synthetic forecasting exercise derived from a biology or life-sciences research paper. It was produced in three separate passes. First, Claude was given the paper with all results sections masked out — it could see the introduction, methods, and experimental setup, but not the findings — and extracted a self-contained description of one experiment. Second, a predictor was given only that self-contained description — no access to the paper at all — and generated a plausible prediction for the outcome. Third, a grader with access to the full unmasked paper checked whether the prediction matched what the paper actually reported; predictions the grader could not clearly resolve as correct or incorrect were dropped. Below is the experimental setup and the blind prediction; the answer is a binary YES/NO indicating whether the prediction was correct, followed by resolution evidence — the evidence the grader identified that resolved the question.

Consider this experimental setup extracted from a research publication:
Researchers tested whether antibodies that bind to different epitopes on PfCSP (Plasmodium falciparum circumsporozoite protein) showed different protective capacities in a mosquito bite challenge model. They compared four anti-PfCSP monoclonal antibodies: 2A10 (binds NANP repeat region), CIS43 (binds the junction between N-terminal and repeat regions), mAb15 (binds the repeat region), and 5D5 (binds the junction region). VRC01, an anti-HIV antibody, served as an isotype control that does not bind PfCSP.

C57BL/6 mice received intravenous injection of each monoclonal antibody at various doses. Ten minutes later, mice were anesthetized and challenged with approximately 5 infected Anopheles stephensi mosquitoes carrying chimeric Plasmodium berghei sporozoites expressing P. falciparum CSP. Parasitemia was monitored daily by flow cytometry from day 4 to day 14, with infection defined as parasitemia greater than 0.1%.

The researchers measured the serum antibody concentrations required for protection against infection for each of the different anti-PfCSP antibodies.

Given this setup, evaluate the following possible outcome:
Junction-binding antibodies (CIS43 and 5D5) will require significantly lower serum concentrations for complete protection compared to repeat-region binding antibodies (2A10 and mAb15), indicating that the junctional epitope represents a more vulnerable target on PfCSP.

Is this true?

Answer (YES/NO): NO